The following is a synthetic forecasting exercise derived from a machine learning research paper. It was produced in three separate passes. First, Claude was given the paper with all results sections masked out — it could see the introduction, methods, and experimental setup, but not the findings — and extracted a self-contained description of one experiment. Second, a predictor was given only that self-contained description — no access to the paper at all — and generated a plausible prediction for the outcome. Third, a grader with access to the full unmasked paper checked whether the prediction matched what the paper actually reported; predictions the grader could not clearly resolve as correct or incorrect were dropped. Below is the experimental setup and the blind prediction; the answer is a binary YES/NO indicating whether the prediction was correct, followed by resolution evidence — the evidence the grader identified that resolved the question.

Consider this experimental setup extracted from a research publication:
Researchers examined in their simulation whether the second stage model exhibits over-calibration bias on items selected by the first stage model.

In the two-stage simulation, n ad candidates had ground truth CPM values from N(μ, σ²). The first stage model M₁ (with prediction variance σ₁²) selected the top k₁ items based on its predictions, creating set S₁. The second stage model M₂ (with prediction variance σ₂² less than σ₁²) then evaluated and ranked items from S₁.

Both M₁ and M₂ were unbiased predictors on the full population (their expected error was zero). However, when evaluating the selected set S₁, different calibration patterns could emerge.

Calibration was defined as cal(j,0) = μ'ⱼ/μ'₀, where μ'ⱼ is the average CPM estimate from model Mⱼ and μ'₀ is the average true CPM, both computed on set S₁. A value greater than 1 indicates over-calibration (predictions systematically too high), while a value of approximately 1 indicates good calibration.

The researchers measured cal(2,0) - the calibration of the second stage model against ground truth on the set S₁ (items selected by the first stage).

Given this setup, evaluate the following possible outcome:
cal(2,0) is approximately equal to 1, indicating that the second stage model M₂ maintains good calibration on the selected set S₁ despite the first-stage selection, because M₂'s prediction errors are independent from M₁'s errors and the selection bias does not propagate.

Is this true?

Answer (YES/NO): YES